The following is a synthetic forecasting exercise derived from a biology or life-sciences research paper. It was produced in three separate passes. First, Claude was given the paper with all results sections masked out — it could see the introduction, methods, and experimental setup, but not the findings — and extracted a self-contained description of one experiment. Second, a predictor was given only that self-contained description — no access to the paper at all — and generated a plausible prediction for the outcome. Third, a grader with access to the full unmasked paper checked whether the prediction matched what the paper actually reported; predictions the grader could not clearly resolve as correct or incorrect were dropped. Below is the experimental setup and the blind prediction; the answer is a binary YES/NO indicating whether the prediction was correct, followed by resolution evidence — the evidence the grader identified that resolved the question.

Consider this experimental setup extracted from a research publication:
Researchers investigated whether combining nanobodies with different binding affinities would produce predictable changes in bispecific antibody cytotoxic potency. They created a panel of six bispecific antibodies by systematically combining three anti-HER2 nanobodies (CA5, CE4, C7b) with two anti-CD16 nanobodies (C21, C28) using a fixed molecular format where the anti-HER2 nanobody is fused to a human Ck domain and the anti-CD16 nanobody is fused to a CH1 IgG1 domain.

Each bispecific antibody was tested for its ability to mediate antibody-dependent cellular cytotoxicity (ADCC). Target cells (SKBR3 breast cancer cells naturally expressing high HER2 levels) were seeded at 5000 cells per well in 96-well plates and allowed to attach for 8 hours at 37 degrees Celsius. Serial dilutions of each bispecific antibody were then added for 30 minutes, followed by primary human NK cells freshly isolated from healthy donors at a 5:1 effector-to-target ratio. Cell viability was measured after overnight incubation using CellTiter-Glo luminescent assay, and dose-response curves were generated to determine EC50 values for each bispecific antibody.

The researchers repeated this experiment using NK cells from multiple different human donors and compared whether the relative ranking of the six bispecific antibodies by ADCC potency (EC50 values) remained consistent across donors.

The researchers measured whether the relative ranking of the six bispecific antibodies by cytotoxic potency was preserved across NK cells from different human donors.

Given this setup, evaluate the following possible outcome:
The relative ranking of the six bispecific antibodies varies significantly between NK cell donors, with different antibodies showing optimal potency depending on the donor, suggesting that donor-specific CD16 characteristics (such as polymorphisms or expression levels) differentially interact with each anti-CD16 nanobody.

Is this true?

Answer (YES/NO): NO